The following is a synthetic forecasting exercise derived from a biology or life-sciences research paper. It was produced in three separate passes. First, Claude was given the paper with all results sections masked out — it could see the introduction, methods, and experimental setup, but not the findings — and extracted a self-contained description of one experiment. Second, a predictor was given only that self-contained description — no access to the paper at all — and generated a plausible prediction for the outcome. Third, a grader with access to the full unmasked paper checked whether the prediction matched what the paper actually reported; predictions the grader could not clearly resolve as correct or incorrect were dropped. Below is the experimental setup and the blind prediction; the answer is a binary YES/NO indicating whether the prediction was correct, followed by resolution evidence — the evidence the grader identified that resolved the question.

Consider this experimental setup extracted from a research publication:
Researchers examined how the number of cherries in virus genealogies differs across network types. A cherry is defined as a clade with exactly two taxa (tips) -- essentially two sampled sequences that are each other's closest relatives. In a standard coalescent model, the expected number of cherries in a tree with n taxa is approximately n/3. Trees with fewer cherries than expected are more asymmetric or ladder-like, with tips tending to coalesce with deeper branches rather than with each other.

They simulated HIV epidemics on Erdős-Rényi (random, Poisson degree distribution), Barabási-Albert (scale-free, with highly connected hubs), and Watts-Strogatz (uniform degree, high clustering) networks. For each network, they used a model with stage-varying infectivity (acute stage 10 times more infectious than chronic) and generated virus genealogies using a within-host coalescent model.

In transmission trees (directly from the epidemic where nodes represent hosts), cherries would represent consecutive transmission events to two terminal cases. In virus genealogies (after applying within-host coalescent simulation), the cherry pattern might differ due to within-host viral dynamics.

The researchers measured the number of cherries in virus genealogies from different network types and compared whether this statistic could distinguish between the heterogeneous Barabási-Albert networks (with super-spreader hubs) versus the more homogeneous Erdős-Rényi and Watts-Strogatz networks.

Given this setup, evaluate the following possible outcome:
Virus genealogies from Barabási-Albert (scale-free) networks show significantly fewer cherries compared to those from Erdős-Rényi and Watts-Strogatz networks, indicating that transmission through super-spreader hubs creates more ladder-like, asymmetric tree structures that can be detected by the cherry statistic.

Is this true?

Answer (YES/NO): NO